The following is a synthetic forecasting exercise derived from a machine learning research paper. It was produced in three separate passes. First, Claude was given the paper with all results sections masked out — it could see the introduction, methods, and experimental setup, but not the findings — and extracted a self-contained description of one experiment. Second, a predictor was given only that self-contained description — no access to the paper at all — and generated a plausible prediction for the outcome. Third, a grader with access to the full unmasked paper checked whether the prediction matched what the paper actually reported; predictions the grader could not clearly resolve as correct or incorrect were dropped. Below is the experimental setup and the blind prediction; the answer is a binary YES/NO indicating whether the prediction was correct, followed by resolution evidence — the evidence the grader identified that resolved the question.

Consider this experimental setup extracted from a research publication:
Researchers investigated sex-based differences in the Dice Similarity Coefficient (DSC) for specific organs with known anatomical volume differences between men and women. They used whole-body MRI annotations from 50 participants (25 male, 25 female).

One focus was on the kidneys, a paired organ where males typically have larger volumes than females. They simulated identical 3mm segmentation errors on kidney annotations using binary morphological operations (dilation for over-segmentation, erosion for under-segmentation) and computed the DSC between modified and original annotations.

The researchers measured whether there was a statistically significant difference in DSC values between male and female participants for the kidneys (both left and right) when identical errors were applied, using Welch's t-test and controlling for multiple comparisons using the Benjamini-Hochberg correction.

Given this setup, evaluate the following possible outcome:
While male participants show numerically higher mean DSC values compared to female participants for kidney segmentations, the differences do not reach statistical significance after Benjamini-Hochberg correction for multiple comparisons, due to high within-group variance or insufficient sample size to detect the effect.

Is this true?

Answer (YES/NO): NO